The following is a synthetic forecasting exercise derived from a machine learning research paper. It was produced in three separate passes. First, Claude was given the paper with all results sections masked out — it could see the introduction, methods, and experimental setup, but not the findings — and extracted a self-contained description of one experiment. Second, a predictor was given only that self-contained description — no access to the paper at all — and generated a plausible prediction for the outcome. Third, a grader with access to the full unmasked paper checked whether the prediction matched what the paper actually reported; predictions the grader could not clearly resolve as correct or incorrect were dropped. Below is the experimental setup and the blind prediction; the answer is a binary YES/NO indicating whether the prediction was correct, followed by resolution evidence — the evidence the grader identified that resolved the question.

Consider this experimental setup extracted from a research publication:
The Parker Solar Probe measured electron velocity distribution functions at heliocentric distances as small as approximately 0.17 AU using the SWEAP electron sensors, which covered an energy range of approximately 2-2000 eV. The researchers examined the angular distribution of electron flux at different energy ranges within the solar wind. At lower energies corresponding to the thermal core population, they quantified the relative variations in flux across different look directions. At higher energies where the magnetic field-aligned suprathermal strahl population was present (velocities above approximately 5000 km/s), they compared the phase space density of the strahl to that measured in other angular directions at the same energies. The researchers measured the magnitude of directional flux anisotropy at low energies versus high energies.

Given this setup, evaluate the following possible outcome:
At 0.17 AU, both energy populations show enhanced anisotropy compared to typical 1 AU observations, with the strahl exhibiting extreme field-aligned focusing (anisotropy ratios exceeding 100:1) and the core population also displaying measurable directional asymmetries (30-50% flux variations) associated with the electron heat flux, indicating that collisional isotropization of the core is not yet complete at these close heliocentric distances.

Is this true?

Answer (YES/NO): NO